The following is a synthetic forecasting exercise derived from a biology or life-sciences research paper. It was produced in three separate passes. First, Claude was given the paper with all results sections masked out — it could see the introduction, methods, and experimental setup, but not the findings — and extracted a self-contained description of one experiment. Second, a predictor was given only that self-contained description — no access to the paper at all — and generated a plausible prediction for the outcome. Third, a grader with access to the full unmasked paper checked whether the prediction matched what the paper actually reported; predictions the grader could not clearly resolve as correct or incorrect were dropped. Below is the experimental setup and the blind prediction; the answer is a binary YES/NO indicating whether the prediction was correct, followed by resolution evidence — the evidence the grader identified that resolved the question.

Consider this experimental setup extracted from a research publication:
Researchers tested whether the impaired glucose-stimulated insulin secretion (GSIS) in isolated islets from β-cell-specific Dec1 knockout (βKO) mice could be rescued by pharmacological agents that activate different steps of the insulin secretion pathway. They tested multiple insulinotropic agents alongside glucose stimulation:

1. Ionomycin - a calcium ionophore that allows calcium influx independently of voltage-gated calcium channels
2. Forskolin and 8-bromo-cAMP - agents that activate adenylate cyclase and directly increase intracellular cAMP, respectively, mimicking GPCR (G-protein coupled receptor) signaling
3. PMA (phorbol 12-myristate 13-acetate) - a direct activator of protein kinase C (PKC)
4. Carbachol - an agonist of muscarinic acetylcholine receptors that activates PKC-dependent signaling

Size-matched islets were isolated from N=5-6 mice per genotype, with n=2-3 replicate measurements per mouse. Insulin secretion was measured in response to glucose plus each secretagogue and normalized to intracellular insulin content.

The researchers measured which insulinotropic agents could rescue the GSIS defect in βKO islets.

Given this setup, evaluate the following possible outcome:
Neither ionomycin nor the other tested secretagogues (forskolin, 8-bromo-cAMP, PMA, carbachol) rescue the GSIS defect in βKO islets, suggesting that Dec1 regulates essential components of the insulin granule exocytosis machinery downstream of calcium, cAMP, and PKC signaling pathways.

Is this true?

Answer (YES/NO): NO